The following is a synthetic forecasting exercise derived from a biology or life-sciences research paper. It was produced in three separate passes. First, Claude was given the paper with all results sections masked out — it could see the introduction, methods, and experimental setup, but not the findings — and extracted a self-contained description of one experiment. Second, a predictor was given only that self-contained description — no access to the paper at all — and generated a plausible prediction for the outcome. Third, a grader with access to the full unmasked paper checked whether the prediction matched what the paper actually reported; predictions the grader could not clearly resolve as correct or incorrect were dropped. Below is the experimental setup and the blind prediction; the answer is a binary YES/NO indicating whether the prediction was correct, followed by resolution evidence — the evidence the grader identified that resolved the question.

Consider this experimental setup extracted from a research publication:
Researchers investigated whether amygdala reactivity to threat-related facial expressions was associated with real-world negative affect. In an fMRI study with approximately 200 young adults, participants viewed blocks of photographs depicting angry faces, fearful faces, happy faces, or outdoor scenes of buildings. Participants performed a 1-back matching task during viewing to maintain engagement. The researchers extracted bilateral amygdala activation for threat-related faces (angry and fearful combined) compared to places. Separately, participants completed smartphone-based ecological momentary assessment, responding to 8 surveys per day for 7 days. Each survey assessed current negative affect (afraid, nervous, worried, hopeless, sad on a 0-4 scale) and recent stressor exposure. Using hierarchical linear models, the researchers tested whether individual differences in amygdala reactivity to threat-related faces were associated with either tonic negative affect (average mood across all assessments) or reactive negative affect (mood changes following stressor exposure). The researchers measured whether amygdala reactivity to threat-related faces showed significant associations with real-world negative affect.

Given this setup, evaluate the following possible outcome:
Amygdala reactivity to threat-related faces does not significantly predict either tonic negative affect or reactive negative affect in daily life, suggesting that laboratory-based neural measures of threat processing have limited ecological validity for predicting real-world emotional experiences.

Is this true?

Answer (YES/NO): YES